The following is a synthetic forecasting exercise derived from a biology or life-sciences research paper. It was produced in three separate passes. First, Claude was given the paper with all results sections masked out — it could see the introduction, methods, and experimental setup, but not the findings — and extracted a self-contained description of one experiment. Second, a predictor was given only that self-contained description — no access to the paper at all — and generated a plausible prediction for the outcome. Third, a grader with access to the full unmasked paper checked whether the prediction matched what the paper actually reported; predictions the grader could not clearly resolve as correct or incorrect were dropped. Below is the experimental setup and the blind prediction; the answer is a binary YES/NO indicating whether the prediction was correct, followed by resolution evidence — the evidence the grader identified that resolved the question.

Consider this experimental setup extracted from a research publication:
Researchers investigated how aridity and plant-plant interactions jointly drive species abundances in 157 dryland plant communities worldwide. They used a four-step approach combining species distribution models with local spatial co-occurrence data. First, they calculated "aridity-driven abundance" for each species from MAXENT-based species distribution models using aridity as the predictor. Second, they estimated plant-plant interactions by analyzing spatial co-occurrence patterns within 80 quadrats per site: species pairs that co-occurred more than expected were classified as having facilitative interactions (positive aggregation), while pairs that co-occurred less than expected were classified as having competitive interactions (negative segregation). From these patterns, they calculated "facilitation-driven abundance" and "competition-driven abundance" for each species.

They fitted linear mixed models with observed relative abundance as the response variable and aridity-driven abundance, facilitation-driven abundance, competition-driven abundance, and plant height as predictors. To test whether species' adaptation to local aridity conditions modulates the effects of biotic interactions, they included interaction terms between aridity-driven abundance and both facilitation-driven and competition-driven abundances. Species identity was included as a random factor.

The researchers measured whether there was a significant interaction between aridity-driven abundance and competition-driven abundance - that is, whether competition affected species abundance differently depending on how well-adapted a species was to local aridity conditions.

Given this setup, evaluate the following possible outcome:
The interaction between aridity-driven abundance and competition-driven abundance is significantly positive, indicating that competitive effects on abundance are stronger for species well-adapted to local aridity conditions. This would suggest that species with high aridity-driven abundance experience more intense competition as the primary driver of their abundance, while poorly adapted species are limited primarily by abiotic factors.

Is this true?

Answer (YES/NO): NO